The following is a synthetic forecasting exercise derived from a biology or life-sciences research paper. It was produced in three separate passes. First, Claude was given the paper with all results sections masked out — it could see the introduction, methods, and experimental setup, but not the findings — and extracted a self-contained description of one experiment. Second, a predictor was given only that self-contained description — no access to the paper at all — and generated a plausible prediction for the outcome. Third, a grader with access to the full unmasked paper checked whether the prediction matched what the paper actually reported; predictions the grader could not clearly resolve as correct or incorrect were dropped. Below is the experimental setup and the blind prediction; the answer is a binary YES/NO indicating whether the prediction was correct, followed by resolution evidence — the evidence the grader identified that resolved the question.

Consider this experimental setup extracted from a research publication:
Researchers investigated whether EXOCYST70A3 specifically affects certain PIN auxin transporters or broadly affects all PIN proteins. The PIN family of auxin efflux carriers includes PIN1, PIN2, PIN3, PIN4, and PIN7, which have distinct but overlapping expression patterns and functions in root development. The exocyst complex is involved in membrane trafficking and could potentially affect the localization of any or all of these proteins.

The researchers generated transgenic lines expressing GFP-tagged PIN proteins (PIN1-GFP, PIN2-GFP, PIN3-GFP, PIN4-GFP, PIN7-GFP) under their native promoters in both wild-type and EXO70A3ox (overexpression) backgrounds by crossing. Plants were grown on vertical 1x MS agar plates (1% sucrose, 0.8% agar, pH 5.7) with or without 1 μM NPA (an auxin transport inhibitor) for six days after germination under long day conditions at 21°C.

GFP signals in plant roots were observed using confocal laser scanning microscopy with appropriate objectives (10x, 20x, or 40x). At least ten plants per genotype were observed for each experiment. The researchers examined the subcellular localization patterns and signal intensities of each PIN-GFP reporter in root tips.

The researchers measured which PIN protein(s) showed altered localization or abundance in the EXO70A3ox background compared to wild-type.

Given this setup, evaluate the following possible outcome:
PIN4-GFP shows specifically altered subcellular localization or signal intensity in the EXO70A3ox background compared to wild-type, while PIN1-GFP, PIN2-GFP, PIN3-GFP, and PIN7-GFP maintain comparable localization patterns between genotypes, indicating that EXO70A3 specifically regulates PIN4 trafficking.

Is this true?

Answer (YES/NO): YES